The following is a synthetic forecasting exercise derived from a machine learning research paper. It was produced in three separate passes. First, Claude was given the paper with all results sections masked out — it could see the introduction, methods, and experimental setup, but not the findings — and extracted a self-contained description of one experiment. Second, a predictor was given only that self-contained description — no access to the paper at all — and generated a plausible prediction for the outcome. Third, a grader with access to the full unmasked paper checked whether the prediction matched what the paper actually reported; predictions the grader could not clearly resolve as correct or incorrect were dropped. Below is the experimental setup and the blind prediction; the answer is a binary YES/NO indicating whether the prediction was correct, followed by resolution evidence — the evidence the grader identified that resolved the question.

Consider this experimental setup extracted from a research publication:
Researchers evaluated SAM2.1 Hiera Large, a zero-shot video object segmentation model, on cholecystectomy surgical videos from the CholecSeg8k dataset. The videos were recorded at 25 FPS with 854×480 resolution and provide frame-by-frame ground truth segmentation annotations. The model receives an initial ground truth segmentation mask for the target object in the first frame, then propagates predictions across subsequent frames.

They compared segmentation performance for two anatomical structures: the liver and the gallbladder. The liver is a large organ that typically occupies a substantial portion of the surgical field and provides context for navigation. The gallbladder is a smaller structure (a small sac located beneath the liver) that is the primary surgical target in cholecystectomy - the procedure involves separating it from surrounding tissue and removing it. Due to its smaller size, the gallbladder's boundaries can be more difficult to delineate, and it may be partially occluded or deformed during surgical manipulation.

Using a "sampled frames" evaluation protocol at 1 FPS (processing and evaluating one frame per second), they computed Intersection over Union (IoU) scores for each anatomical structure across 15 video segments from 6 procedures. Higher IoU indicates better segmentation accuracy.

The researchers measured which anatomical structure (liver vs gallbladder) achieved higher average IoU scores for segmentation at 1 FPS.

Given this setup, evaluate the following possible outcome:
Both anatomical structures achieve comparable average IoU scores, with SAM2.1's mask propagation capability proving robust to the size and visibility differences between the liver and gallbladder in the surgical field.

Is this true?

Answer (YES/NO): NO